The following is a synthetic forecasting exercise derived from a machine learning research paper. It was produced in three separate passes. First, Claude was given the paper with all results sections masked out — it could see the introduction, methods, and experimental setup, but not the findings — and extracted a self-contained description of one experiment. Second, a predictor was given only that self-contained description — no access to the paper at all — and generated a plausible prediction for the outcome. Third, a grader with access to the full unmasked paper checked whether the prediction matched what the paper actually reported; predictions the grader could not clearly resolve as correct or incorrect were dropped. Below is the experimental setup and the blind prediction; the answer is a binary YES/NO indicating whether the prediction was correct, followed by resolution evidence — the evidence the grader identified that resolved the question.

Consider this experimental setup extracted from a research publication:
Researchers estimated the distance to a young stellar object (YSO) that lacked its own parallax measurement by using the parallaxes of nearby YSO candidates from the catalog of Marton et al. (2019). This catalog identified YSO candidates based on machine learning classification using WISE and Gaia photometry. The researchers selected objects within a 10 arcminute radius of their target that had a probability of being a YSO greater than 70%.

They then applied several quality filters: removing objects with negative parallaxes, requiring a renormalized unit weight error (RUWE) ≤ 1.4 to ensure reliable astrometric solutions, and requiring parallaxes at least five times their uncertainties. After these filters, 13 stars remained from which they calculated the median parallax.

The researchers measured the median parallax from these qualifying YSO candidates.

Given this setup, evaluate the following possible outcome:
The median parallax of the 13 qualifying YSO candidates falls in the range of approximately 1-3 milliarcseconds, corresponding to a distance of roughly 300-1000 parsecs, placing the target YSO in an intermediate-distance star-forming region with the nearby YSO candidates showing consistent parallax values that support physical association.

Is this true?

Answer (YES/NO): NO